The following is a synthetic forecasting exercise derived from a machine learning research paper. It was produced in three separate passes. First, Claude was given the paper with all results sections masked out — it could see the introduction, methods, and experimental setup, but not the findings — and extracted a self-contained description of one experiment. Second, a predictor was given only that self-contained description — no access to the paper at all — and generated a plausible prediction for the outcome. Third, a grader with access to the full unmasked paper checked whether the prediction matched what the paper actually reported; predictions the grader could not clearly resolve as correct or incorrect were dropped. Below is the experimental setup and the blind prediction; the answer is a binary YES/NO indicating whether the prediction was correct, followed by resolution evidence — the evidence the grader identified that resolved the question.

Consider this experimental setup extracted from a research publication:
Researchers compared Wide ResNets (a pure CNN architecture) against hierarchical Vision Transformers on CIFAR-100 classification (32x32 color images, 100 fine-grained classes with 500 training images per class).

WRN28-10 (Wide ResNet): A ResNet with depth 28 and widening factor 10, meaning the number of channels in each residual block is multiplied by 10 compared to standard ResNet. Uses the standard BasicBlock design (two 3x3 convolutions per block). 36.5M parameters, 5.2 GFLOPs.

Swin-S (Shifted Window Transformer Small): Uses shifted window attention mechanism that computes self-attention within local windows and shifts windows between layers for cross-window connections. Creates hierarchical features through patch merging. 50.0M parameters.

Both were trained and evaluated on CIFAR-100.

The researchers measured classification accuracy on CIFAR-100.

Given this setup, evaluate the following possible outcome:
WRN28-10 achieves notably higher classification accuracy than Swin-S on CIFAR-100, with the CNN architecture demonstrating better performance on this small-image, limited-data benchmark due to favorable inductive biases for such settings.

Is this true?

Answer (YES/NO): YES